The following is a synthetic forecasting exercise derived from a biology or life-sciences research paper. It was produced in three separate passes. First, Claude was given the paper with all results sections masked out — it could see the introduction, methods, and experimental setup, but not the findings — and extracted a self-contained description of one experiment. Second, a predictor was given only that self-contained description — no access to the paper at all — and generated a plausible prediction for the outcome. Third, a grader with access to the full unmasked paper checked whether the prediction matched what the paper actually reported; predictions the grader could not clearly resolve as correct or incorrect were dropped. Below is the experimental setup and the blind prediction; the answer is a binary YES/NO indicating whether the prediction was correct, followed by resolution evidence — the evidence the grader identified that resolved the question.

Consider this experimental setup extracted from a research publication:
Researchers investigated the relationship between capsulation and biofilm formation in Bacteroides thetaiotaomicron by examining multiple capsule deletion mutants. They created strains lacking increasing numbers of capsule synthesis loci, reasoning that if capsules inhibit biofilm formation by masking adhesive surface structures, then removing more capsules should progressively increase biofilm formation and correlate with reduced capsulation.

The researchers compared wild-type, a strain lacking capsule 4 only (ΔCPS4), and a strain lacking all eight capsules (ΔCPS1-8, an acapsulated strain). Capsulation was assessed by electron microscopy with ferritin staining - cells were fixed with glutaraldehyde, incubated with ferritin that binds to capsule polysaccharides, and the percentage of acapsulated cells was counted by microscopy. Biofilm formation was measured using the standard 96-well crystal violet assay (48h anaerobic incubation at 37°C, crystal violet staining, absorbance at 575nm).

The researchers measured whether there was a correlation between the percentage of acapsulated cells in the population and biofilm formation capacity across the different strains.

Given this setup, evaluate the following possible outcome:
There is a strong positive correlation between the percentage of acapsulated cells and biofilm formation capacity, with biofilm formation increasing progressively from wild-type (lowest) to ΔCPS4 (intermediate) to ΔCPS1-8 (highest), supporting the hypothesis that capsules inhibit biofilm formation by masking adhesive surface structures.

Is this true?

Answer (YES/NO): YES